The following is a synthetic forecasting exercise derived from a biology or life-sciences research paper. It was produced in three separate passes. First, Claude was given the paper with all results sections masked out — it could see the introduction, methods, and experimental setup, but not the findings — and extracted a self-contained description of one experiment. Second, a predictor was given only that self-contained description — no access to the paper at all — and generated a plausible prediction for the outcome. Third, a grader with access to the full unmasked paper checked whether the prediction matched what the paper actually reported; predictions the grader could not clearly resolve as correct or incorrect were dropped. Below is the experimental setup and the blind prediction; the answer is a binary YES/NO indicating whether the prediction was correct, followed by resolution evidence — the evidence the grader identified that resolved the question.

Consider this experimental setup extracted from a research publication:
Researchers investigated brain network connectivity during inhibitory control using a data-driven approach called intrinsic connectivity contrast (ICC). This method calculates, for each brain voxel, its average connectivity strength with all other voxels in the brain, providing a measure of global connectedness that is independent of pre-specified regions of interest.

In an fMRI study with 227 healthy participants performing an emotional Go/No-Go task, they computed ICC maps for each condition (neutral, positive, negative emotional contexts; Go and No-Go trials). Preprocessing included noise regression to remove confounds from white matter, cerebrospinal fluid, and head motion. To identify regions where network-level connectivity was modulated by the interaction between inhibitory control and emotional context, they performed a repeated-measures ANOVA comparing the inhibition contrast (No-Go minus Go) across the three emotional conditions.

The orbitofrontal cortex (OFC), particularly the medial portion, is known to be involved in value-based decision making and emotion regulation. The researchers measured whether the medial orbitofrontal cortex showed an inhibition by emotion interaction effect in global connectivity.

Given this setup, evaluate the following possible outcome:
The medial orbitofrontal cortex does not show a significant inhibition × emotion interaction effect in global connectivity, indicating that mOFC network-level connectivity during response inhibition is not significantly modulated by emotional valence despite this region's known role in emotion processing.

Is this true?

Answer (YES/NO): NO